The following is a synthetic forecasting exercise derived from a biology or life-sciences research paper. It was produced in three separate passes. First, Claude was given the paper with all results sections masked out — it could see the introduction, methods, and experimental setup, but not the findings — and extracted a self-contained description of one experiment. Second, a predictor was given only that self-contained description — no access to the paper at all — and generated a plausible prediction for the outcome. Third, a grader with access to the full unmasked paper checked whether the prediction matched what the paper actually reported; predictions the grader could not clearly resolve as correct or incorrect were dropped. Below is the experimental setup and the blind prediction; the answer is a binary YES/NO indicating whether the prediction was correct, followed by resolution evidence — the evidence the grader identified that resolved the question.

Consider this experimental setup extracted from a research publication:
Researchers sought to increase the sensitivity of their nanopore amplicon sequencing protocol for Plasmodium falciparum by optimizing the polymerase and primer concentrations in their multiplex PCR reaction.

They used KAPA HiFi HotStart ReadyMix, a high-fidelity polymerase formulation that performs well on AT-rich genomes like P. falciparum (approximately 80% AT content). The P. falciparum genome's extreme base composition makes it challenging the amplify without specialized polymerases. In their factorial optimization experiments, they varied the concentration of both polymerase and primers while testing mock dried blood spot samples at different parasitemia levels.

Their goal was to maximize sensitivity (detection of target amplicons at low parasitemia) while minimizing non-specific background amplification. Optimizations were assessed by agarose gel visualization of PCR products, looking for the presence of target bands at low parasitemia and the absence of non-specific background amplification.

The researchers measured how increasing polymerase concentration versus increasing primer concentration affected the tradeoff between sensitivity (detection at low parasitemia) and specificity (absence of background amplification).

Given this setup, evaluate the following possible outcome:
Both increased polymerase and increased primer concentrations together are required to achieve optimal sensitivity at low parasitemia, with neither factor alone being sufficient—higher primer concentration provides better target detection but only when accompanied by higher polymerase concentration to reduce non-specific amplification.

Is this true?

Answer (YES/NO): NO